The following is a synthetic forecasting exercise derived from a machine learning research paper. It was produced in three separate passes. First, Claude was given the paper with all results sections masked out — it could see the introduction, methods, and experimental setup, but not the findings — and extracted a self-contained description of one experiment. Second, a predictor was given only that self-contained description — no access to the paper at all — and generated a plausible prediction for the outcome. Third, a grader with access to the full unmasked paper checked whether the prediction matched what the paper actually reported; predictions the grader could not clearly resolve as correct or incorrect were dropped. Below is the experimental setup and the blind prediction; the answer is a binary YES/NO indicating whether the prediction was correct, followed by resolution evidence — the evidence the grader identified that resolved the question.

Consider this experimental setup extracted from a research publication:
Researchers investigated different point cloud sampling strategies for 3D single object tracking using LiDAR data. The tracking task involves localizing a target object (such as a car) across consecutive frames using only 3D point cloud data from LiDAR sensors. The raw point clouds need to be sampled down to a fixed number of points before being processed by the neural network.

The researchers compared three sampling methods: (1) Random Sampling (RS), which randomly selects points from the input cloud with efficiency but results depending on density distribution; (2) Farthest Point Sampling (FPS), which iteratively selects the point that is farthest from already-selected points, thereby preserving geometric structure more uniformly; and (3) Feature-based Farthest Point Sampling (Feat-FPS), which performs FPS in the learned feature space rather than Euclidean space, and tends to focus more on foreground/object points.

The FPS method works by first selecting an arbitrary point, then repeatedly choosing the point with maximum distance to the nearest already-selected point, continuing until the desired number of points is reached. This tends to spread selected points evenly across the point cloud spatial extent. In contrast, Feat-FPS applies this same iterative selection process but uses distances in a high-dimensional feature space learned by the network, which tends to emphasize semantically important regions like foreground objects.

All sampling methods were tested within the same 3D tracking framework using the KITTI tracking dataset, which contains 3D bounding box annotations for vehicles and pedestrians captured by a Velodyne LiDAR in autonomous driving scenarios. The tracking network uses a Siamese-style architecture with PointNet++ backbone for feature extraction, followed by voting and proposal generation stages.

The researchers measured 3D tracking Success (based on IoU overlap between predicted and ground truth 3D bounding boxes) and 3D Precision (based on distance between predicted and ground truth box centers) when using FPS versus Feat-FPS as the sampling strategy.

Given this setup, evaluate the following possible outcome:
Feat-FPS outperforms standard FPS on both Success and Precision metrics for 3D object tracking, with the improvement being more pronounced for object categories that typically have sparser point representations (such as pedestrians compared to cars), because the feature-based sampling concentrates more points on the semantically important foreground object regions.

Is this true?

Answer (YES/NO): NO